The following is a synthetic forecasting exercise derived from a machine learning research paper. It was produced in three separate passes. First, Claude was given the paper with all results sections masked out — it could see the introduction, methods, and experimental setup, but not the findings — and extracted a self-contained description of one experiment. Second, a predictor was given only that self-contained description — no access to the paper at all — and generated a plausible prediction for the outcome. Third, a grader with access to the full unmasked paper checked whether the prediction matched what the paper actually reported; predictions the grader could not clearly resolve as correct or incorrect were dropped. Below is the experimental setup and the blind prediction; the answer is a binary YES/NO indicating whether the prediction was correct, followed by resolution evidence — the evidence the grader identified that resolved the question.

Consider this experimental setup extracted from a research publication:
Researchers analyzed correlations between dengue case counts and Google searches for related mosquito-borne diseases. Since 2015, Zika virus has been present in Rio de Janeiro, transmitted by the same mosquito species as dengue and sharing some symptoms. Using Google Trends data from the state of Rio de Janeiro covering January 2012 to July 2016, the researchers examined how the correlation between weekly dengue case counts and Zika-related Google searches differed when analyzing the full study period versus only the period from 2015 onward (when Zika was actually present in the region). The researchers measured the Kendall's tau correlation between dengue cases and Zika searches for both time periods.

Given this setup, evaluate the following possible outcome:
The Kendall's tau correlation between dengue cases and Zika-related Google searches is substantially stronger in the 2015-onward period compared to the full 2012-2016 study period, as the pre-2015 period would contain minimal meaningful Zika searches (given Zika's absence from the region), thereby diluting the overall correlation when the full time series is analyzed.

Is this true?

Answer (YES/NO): YES